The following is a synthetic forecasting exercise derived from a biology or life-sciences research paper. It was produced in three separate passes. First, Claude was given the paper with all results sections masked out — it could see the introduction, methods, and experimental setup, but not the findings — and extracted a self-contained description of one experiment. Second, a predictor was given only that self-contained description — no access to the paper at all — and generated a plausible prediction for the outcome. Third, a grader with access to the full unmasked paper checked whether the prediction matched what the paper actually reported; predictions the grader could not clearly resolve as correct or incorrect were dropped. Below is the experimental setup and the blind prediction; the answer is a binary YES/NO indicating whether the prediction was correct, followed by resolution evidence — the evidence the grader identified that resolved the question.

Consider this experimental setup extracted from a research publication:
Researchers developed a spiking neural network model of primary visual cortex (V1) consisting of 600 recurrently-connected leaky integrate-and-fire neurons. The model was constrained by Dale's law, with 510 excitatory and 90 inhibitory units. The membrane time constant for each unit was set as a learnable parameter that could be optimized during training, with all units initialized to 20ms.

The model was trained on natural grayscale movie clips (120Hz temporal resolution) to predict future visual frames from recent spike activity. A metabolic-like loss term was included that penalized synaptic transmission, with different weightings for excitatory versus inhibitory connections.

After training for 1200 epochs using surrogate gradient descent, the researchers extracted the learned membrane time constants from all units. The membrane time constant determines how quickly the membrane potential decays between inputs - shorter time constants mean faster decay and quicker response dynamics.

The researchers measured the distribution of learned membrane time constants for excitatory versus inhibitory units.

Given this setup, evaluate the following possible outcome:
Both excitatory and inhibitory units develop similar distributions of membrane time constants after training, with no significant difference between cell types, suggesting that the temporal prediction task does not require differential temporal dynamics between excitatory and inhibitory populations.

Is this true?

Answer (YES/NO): NO